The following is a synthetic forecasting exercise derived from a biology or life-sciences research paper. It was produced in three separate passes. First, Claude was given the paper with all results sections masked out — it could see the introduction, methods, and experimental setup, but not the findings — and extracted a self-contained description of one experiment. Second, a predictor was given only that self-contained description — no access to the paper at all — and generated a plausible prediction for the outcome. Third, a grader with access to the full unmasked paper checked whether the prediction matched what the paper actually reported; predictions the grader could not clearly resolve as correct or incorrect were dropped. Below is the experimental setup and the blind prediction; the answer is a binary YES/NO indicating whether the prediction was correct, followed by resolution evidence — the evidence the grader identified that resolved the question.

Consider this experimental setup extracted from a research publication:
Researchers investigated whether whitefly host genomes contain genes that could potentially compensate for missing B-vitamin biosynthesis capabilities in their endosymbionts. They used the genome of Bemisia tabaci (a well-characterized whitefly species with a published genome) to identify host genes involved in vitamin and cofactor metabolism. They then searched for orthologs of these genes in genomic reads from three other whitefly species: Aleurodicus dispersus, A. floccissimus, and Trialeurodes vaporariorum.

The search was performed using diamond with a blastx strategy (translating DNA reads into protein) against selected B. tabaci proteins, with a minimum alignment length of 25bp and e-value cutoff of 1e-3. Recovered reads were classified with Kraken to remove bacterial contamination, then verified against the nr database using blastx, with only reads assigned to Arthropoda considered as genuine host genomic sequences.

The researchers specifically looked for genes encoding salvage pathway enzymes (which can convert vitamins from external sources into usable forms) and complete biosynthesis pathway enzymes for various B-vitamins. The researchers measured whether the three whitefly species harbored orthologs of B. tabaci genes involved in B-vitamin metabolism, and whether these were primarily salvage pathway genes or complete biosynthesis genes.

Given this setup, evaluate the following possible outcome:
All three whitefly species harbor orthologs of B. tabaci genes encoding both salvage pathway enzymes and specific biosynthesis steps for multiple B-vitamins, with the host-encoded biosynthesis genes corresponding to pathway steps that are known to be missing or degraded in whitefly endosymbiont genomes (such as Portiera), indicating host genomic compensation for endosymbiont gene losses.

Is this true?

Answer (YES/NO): NO